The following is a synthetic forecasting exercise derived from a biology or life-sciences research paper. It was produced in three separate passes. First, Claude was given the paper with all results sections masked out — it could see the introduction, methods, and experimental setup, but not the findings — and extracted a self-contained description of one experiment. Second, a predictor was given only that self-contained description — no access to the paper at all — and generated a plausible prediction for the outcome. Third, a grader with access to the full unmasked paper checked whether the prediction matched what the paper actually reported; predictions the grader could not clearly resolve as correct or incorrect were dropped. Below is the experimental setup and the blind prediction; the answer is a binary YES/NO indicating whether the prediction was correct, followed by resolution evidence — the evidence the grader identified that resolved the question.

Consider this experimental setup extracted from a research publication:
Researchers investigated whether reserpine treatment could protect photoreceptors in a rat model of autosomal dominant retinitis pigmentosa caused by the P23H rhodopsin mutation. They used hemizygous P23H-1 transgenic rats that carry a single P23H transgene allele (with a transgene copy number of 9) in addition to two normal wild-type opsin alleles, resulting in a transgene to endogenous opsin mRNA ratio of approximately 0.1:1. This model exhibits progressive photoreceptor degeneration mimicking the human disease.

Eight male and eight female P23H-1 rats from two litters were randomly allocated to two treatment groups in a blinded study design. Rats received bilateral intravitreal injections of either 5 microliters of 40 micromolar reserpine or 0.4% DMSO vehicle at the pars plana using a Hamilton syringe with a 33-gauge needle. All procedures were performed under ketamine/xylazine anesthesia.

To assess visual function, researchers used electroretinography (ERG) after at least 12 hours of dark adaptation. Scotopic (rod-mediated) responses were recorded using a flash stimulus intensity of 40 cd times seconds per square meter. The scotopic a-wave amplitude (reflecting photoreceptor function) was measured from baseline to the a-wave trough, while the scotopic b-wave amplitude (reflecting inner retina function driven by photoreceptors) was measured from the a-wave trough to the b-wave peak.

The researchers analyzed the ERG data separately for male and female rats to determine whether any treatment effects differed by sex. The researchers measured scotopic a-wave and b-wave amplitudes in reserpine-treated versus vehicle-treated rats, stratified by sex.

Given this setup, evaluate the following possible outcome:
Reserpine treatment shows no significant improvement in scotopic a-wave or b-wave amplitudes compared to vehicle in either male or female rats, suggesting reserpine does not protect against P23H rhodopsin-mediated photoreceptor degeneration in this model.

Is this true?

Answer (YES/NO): NO